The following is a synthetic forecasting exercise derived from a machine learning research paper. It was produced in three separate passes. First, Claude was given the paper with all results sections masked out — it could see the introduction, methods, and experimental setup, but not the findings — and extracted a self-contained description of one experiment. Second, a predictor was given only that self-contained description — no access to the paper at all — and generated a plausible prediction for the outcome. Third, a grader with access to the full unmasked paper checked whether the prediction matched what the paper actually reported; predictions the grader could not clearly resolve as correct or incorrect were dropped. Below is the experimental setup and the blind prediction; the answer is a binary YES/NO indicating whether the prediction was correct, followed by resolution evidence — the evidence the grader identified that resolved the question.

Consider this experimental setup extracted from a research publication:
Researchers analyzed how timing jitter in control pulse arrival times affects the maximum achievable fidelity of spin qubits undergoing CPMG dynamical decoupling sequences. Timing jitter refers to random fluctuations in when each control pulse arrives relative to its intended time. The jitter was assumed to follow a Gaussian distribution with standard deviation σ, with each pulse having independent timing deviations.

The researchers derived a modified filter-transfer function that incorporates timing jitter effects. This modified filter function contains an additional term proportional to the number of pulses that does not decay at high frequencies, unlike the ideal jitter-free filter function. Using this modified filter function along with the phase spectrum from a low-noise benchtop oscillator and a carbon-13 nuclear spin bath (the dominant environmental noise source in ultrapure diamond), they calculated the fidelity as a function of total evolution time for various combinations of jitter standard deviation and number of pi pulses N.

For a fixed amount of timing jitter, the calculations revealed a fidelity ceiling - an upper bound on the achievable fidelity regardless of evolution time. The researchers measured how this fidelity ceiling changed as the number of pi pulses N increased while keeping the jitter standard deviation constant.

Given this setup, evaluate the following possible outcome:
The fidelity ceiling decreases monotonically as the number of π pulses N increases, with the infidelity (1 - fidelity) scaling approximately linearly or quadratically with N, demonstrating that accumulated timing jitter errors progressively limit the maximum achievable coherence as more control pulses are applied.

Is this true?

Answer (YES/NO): YES